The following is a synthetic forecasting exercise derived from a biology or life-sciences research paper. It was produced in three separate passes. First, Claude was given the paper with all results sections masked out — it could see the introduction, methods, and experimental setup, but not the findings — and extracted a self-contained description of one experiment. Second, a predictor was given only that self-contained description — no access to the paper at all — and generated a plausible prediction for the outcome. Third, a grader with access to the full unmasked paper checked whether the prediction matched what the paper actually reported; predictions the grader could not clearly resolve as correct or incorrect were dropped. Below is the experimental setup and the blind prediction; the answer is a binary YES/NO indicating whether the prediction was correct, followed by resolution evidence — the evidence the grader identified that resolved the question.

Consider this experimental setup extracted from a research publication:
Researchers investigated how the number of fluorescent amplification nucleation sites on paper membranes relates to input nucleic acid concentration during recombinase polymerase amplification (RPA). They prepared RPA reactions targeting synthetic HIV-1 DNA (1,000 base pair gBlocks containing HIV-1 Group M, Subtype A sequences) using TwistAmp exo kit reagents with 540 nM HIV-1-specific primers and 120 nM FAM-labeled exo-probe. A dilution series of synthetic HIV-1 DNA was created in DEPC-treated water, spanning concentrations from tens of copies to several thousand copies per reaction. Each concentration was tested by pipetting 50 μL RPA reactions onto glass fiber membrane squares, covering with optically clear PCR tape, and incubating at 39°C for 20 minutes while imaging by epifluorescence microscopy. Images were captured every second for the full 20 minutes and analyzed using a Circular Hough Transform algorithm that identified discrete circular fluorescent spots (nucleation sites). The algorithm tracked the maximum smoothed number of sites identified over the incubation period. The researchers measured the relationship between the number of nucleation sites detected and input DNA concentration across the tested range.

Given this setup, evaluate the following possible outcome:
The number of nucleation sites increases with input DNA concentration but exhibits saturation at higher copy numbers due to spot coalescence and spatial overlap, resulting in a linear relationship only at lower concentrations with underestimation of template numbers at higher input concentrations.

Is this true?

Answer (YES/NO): NO